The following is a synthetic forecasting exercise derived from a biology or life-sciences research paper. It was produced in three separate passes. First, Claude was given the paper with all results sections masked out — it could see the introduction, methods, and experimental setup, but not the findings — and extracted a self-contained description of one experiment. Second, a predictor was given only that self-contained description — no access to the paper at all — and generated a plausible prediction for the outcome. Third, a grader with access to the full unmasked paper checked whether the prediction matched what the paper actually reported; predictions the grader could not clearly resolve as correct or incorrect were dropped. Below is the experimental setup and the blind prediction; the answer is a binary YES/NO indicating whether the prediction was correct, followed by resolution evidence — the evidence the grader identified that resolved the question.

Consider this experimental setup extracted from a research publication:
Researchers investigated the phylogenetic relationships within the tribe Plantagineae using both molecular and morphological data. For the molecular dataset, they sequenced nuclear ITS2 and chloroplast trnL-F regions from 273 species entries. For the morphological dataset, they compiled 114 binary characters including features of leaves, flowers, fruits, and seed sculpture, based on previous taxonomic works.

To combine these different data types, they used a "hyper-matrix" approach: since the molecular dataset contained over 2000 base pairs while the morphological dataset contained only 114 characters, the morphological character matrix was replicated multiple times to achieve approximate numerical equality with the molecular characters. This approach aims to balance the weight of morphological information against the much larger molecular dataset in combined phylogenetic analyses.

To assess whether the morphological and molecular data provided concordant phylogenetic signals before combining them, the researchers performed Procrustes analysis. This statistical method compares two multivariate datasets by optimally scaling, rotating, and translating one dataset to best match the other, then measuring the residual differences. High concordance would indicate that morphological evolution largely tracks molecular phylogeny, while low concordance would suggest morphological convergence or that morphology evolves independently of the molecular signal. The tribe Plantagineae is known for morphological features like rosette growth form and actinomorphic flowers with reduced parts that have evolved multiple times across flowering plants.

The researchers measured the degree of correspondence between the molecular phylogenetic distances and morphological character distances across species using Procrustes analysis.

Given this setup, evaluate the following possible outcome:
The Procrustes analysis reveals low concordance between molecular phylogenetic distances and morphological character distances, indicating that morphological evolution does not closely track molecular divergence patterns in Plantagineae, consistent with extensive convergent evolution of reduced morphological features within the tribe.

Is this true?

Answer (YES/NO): NO